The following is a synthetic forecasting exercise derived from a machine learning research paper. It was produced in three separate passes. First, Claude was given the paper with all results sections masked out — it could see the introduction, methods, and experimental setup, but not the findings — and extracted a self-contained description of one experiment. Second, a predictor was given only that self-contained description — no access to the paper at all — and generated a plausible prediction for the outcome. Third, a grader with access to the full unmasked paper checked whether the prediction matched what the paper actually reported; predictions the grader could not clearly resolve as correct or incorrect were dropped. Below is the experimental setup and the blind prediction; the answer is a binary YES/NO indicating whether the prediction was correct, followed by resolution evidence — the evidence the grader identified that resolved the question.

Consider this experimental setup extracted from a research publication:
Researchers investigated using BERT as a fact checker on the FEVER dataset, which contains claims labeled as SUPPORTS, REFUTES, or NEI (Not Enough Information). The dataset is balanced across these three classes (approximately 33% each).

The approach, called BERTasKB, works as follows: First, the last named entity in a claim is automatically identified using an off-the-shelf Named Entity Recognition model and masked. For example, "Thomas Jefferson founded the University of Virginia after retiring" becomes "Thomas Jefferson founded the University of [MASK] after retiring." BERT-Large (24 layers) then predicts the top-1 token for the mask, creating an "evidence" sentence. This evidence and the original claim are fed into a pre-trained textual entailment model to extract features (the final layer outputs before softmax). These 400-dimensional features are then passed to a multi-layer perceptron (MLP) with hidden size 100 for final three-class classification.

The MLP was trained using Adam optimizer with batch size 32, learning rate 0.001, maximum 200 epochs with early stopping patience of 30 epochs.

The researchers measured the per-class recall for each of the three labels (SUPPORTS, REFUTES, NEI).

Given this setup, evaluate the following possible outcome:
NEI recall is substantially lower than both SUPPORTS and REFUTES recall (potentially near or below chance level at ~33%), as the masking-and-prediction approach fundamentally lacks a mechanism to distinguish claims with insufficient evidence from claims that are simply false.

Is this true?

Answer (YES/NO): YES